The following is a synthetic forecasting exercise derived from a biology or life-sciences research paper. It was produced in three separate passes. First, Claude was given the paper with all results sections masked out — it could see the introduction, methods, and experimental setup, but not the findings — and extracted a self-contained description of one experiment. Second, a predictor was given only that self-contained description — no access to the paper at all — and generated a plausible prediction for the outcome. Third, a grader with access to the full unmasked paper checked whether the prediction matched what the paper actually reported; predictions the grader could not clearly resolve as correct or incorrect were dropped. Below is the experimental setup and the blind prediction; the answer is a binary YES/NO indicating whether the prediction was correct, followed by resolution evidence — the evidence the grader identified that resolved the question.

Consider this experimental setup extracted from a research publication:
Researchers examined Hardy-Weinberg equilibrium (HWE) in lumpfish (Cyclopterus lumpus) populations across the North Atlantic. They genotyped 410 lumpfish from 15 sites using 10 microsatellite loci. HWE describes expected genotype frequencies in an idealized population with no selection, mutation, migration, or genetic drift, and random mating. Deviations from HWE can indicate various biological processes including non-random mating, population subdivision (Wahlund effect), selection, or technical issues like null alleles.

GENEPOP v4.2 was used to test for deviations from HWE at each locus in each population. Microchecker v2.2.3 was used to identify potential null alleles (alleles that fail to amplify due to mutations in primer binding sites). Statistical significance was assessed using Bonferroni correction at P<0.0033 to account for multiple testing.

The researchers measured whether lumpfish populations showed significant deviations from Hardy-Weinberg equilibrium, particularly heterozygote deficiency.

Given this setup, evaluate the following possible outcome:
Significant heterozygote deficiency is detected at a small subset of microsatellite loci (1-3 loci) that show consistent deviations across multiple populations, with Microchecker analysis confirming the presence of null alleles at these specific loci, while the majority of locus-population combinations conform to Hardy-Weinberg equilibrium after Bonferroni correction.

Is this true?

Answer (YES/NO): NO